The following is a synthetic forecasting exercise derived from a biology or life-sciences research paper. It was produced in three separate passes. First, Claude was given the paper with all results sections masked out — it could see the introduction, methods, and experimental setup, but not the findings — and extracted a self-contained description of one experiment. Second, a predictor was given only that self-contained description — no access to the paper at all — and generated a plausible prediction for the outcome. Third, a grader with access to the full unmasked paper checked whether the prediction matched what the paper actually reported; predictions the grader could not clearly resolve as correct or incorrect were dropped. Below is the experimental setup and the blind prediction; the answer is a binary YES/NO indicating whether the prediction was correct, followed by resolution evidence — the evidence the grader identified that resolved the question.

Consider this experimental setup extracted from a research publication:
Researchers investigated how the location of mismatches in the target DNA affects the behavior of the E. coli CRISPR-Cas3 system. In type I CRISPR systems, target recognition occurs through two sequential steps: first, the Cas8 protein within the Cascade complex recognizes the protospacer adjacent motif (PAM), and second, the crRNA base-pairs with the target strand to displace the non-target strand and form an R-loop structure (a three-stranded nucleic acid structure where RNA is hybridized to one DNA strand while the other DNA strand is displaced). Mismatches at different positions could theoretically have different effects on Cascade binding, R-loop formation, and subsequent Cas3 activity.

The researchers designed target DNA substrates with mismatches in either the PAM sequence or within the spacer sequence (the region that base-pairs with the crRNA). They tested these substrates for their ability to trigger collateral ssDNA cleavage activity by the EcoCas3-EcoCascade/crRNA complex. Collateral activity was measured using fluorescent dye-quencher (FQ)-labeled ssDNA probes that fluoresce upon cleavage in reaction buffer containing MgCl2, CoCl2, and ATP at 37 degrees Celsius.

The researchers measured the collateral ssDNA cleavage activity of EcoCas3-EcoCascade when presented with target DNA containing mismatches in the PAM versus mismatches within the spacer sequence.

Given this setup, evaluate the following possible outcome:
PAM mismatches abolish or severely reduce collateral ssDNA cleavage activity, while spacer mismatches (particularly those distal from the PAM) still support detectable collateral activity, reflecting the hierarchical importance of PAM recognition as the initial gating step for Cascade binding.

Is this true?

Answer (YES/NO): YES